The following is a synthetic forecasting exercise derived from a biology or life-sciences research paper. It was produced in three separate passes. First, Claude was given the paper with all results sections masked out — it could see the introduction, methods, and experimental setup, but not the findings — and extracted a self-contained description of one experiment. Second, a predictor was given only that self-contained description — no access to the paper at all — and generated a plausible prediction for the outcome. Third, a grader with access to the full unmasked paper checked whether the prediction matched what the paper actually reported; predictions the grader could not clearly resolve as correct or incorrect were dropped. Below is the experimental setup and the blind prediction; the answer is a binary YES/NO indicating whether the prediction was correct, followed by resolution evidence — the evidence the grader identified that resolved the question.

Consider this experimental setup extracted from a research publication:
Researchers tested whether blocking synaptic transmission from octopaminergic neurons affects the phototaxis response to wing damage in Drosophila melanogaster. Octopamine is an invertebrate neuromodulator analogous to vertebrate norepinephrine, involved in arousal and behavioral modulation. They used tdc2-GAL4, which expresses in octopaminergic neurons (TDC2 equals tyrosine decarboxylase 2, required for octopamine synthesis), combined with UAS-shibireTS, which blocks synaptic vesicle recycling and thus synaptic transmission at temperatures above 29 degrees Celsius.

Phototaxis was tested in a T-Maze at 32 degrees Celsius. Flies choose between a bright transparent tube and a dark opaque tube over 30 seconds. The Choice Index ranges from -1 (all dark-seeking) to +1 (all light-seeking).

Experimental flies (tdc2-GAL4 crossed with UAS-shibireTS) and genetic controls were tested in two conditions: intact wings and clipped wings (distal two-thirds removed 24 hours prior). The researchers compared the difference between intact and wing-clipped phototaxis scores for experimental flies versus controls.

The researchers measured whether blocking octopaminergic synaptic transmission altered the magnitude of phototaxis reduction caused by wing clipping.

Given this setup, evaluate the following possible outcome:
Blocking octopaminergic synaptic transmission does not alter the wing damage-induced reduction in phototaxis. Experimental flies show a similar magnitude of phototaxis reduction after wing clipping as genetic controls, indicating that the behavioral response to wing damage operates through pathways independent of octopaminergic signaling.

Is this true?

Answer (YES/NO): NO